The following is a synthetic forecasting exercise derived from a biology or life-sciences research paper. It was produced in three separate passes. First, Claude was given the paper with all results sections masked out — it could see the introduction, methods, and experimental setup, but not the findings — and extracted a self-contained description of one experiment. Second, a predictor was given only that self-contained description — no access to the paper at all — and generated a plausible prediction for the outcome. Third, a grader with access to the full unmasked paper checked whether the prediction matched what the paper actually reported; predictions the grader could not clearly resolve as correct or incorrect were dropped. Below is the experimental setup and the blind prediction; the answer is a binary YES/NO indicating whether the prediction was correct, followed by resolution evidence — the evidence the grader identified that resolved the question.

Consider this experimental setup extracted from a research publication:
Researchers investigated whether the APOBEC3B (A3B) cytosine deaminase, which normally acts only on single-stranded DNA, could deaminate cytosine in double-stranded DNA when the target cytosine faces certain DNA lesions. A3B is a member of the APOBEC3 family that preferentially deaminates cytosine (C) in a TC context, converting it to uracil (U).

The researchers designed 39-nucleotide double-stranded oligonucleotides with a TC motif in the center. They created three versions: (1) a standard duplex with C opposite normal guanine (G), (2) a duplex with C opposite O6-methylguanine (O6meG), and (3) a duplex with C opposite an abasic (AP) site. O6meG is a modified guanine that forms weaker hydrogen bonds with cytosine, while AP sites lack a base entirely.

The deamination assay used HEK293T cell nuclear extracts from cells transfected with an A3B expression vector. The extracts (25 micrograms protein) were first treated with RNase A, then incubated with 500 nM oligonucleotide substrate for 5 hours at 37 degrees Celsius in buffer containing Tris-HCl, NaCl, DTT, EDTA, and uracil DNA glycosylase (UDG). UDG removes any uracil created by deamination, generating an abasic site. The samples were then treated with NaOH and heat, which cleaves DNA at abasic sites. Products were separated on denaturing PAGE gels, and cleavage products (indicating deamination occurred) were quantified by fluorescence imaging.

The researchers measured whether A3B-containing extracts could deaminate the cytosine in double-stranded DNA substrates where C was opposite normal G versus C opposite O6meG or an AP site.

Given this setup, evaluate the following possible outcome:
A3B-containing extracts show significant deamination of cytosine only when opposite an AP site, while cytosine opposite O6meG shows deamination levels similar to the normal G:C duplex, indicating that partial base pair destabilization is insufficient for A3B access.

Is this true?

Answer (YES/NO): NO